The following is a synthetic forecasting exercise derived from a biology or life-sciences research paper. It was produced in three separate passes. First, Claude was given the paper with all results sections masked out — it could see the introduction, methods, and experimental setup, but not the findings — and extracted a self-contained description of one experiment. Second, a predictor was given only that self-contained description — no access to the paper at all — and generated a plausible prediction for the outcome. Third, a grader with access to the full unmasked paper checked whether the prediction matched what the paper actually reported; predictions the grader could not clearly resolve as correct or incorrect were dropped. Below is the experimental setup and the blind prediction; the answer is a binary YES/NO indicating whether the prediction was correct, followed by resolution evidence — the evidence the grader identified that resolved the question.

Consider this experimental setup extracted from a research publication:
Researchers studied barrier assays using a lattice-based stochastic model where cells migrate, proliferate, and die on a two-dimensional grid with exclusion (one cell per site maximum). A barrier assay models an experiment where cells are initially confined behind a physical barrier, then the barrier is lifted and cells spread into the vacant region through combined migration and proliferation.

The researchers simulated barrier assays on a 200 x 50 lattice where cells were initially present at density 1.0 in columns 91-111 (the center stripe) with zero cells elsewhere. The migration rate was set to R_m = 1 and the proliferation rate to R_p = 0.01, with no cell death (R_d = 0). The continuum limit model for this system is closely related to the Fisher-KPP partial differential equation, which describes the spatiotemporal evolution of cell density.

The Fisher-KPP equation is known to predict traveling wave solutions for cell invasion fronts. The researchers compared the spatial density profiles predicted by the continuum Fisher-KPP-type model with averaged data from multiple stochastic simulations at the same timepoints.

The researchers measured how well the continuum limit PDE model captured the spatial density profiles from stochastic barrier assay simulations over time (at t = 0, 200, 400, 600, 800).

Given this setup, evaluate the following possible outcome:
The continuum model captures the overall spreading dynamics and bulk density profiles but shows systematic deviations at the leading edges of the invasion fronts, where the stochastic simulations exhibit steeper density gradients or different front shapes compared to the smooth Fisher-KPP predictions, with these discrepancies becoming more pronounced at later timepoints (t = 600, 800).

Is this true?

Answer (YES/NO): NO